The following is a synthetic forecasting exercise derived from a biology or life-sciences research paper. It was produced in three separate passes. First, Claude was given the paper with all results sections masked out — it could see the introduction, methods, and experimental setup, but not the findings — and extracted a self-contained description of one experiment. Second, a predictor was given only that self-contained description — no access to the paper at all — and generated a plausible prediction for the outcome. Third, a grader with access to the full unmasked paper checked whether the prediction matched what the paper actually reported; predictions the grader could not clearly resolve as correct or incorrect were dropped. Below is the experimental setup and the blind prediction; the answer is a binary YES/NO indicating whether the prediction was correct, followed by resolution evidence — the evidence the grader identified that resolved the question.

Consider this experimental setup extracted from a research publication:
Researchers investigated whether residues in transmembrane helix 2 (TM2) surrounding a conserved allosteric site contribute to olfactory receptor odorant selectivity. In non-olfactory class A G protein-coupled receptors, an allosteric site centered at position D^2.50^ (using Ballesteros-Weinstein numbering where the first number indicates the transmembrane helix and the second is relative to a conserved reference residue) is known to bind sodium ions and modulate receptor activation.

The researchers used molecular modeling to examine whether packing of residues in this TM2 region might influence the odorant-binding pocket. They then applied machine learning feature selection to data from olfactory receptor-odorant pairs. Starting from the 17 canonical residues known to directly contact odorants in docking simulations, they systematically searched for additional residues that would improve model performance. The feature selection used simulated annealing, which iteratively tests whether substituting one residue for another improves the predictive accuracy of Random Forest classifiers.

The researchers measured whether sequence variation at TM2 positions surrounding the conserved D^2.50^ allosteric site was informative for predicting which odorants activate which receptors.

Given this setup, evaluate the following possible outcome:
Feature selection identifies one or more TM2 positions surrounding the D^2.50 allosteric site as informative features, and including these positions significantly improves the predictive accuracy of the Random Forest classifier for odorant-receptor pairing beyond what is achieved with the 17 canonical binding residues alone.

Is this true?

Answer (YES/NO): YES